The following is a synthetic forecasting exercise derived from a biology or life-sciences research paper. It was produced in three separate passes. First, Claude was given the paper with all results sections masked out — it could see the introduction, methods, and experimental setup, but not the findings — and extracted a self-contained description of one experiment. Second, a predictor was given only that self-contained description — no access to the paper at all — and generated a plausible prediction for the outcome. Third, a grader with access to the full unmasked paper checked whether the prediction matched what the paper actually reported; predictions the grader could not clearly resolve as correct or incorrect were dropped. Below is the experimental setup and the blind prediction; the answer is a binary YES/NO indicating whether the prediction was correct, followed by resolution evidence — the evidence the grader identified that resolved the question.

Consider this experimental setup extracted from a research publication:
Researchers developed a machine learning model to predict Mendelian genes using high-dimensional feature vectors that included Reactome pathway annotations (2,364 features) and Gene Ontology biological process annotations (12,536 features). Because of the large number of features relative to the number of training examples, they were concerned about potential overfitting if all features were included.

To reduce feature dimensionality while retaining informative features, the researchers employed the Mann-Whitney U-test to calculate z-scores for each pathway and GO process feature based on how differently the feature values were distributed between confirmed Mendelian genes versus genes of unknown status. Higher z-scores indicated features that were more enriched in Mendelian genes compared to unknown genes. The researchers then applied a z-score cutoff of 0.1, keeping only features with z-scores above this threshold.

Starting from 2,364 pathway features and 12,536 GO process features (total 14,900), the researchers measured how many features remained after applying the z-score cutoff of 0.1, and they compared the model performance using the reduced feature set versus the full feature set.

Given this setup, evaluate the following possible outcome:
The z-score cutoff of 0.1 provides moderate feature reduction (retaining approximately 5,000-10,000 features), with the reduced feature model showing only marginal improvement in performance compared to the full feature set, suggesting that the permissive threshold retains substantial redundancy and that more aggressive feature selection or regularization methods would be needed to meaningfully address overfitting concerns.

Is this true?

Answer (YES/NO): NO